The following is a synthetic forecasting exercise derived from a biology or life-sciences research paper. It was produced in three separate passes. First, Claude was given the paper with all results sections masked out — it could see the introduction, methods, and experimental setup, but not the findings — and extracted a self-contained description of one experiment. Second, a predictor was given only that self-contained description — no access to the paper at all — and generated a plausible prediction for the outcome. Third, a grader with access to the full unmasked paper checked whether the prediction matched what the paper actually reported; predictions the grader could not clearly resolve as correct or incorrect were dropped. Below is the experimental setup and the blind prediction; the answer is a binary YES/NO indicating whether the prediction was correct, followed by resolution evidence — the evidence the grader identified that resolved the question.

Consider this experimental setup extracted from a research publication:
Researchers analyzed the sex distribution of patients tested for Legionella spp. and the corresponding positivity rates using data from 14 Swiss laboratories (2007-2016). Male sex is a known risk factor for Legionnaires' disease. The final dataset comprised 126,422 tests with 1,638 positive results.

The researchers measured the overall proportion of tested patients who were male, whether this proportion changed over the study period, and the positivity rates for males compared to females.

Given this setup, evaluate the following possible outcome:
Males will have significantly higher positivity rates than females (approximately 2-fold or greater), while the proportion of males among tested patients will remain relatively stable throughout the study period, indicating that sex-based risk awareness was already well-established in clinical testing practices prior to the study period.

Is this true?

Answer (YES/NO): YES